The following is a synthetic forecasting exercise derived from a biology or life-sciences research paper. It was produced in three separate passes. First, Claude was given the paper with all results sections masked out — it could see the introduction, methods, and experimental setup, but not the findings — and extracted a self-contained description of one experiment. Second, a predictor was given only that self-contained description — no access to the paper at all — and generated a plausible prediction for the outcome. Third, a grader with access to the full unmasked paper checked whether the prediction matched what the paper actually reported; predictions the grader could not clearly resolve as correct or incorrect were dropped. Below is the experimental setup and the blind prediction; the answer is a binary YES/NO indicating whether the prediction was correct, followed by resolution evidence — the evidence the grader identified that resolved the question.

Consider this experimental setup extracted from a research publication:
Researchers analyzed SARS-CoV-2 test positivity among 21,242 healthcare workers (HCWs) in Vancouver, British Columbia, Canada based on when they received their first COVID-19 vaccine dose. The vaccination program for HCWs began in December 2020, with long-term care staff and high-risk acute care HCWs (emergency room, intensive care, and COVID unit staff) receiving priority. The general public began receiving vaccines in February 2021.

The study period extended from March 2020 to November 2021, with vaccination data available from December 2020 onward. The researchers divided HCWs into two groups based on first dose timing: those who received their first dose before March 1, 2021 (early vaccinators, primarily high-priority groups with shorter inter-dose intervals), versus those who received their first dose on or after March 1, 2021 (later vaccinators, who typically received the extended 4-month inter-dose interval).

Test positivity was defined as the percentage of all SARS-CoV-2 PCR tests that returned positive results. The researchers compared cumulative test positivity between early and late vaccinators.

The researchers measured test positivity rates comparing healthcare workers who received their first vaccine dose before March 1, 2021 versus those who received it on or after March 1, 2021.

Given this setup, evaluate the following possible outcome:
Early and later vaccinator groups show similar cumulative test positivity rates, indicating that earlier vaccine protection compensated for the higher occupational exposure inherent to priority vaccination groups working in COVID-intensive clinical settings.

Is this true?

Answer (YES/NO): NO